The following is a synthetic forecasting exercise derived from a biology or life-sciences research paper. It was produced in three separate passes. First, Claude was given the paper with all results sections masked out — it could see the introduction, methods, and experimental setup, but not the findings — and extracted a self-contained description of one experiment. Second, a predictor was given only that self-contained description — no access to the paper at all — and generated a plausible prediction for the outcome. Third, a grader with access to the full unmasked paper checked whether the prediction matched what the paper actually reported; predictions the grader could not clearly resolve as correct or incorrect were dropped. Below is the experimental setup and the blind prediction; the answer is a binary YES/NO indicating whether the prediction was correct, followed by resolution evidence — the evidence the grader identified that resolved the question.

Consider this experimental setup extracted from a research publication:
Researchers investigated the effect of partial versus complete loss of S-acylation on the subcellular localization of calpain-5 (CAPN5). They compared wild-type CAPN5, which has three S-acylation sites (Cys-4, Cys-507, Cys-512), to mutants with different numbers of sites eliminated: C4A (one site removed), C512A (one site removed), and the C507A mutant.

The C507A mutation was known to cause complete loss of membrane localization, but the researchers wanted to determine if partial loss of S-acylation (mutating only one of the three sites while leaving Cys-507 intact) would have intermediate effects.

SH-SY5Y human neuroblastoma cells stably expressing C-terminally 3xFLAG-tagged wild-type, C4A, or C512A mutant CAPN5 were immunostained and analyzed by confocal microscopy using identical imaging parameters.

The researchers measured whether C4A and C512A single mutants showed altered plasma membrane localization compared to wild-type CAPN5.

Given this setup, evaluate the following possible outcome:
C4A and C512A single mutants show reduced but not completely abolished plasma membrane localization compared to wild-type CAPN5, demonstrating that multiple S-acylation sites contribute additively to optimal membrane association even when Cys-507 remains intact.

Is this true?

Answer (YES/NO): YES